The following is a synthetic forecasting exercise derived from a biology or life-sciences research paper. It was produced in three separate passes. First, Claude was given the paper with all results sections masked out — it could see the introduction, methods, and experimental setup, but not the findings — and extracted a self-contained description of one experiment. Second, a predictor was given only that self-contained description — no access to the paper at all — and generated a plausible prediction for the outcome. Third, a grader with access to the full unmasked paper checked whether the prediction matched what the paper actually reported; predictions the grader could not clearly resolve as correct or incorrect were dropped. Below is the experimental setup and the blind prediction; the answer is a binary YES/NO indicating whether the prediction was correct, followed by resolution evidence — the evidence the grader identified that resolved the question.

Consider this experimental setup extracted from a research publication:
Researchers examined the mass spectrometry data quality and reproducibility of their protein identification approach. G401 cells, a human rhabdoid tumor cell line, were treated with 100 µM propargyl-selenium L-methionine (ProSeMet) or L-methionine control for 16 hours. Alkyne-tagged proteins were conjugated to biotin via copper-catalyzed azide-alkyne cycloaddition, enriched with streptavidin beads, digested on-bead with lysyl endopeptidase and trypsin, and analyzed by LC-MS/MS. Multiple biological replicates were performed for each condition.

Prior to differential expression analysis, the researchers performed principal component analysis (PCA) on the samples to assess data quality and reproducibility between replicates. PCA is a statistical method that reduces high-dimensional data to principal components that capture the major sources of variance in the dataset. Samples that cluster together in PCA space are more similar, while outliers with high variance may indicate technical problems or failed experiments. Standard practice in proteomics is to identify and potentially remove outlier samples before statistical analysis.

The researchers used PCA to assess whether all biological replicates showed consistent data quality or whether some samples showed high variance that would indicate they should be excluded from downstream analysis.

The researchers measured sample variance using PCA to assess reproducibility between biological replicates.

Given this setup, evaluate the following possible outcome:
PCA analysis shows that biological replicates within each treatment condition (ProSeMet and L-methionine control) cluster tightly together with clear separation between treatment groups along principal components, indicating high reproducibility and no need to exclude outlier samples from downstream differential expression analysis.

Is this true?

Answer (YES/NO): NO